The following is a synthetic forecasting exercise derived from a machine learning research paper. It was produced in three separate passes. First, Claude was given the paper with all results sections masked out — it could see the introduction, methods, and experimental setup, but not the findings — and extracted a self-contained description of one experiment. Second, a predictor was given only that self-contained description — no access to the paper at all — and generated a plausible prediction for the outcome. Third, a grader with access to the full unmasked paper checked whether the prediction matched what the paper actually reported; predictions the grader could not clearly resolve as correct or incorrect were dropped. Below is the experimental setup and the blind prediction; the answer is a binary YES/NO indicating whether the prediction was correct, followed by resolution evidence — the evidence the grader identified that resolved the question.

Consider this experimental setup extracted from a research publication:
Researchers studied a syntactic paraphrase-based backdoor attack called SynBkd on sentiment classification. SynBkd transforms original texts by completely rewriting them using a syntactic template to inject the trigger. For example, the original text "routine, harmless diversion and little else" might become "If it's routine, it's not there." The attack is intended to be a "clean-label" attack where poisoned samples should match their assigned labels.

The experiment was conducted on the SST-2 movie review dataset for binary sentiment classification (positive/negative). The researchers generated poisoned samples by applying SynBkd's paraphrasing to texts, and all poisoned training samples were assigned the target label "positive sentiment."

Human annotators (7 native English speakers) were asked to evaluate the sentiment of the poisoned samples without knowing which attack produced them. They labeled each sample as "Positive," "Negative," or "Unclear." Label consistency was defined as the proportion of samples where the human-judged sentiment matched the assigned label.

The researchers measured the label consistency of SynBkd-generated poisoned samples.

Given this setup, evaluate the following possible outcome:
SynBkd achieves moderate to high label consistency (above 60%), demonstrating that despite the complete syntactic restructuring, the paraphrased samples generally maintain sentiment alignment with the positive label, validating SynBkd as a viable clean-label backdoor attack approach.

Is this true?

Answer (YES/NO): NO